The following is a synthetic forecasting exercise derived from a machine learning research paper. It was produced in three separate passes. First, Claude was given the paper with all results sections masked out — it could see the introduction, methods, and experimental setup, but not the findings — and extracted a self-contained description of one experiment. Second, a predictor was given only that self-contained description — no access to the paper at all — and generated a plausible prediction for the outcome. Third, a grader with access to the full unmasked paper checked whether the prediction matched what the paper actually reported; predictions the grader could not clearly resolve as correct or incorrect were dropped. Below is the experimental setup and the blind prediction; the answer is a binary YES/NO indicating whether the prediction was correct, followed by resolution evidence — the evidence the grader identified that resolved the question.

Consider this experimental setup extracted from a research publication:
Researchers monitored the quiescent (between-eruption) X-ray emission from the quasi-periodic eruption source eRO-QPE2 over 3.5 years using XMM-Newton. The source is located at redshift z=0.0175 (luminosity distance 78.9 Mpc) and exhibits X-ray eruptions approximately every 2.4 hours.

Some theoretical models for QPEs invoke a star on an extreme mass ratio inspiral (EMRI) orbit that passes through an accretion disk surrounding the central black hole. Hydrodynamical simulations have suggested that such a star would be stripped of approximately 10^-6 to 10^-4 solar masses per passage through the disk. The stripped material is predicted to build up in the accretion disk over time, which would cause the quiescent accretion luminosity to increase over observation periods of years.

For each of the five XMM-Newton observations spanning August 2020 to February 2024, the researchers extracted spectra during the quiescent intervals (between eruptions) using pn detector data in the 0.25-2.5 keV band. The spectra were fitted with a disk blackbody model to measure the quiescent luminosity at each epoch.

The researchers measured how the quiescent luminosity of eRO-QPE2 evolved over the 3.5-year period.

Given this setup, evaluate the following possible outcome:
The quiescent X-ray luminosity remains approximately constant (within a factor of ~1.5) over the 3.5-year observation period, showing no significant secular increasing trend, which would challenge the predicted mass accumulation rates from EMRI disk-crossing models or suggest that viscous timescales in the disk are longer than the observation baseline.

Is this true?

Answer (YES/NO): YES